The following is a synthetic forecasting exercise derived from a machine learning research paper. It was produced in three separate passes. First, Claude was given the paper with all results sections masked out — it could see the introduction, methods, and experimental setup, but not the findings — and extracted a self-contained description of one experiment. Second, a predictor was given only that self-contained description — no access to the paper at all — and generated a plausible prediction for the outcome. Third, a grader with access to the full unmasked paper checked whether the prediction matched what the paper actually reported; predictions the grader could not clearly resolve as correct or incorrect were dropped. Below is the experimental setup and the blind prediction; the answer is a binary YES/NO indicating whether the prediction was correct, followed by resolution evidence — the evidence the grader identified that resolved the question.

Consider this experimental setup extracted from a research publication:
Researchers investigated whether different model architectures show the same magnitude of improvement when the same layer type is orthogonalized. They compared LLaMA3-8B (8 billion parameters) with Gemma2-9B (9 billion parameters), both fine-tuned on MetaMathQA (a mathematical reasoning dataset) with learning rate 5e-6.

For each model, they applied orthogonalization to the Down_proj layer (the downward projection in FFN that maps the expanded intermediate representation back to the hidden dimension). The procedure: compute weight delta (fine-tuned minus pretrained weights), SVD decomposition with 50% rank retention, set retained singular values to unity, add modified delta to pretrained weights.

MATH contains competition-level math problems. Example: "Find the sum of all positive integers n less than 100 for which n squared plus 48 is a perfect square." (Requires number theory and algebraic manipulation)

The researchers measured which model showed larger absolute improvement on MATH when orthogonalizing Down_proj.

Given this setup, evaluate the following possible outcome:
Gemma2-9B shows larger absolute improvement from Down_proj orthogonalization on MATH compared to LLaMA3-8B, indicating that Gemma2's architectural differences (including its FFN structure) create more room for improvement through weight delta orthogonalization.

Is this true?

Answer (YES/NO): YES